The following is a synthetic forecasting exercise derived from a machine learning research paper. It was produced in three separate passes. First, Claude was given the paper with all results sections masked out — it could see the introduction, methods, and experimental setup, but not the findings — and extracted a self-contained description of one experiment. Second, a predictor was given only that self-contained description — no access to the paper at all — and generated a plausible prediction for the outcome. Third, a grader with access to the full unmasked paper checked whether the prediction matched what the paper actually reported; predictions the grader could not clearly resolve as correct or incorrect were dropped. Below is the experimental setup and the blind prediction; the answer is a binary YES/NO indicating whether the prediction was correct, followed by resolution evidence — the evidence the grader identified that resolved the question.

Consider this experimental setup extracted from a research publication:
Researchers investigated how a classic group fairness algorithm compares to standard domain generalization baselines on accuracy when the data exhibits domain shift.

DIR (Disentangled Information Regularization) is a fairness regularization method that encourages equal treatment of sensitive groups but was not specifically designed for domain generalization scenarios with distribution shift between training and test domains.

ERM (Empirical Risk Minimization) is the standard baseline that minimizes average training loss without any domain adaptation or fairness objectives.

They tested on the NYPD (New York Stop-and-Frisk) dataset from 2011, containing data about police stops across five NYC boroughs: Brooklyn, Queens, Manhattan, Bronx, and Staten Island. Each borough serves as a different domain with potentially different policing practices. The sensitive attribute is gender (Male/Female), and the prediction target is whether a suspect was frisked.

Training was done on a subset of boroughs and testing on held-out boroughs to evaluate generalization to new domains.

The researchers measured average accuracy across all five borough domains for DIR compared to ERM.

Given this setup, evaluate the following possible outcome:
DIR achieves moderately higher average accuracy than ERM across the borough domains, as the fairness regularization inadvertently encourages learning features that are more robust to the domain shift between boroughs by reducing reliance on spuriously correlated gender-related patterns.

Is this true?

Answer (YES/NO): NO